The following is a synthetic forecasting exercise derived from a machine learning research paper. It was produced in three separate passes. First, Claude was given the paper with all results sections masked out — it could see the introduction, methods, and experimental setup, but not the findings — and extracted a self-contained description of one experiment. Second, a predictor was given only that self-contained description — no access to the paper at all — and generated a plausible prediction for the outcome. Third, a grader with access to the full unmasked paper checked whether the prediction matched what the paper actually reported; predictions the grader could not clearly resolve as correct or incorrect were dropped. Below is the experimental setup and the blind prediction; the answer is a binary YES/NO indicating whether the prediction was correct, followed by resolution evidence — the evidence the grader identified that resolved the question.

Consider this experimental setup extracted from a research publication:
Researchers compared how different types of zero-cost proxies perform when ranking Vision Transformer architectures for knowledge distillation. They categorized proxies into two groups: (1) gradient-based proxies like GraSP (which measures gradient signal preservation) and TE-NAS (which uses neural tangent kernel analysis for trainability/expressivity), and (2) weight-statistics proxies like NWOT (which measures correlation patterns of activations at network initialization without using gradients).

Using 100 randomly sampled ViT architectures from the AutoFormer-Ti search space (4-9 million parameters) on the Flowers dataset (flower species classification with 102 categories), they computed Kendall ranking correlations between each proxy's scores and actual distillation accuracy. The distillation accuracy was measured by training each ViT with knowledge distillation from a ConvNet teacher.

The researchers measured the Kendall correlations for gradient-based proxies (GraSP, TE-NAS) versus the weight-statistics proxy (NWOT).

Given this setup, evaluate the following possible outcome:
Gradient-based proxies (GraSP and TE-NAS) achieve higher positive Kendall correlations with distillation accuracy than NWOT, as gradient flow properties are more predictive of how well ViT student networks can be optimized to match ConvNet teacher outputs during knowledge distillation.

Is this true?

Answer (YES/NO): NO